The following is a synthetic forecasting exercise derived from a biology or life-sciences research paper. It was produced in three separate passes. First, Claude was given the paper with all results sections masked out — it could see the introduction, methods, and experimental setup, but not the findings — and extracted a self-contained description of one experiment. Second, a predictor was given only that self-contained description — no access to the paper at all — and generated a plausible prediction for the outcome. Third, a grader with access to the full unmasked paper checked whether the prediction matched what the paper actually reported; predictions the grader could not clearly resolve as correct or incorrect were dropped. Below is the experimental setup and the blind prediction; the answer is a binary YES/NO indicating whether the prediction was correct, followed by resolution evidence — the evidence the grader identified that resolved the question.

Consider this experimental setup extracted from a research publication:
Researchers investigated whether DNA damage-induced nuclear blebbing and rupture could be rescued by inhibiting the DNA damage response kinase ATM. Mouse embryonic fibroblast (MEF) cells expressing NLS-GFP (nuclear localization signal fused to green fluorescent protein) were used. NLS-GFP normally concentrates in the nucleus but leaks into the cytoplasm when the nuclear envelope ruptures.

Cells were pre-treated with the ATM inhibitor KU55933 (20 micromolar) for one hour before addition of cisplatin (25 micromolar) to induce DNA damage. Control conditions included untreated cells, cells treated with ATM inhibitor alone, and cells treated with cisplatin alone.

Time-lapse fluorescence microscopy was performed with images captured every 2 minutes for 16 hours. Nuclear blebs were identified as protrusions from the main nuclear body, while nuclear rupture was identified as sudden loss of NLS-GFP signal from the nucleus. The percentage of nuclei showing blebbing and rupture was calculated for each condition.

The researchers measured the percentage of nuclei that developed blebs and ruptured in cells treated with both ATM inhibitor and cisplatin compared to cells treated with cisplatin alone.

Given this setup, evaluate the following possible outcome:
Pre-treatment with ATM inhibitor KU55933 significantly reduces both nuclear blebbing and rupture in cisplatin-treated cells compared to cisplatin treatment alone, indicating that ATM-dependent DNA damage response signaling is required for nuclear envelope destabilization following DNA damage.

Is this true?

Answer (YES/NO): YES